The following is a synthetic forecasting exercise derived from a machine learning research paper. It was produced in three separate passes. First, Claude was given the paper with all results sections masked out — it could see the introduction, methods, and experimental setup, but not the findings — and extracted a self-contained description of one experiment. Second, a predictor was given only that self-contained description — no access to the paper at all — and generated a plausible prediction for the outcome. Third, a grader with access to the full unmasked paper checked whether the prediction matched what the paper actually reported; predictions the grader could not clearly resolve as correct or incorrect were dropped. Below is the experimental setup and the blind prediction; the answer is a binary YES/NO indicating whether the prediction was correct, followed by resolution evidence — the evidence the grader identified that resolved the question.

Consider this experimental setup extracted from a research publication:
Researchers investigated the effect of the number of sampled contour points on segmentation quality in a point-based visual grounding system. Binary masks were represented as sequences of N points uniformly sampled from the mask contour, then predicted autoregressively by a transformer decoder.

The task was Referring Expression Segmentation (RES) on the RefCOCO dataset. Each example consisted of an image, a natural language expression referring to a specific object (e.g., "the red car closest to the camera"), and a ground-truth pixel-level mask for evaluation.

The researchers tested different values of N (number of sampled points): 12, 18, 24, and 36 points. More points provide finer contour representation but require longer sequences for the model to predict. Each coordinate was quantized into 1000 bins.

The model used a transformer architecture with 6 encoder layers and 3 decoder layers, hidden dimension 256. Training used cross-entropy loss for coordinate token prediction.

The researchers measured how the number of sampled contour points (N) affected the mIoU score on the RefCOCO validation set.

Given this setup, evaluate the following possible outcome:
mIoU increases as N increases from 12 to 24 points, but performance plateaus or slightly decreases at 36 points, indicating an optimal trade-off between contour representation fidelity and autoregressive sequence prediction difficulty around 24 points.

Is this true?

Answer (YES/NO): NO